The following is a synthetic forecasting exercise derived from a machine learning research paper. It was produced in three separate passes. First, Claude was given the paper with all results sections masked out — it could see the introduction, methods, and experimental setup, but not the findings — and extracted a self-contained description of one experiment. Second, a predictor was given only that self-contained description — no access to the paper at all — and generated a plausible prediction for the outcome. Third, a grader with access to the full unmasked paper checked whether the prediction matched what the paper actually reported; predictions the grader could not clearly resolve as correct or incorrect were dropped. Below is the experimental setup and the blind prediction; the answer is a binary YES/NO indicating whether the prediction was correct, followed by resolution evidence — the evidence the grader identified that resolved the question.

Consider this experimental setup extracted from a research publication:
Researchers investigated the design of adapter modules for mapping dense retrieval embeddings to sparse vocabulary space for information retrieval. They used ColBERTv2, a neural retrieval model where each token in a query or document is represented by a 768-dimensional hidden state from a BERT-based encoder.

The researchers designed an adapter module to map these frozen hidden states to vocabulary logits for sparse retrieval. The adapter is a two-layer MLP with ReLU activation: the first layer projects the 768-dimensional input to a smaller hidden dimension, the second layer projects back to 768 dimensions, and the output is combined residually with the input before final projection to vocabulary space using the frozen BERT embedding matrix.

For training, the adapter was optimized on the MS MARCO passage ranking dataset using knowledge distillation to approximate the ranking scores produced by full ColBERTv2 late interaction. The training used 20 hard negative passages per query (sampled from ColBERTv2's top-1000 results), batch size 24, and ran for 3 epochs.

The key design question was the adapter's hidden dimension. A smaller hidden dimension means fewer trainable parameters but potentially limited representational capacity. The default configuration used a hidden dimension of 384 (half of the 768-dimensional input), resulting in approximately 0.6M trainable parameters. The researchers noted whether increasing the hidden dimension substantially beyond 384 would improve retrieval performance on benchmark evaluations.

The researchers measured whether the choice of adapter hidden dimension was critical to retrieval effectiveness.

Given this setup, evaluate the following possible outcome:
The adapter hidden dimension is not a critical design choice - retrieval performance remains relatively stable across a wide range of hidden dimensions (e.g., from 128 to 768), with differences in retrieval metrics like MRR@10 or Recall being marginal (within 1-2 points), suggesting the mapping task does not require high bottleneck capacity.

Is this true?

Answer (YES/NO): YES